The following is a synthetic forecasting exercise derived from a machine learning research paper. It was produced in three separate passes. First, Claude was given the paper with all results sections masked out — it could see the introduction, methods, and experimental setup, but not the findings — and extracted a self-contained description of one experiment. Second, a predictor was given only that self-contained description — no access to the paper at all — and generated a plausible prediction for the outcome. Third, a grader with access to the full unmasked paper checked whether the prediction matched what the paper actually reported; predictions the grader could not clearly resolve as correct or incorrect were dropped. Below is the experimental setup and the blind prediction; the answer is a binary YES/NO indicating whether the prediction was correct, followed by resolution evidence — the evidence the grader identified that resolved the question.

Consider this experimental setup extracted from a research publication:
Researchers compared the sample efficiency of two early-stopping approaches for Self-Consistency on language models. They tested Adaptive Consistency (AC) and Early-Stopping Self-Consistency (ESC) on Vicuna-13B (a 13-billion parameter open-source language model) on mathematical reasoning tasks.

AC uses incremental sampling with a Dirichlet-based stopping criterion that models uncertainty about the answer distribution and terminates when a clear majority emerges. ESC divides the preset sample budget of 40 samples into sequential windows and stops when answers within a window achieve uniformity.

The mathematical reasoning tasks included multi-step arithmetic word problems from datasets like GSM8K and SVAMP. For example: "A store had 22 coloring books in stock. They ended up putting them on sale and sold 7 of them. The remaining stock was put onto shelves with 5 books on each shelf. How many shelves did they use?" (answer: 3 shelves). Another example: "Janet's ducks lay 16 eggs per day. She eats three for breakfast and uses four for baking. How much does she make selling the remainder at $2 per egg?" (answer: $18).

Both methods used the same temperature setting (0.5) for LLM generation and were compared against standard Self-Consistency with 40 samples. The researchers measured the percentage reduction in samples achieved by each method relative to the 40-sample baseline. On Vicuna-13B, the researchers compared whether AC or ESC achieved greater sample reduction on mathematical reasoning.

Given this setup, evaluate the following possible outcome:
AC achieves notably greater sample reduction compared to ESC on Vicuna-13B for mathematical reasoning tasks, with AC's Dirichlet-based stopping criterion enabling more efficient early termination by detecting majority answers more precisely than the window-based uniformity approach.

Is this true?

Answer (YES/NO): YES